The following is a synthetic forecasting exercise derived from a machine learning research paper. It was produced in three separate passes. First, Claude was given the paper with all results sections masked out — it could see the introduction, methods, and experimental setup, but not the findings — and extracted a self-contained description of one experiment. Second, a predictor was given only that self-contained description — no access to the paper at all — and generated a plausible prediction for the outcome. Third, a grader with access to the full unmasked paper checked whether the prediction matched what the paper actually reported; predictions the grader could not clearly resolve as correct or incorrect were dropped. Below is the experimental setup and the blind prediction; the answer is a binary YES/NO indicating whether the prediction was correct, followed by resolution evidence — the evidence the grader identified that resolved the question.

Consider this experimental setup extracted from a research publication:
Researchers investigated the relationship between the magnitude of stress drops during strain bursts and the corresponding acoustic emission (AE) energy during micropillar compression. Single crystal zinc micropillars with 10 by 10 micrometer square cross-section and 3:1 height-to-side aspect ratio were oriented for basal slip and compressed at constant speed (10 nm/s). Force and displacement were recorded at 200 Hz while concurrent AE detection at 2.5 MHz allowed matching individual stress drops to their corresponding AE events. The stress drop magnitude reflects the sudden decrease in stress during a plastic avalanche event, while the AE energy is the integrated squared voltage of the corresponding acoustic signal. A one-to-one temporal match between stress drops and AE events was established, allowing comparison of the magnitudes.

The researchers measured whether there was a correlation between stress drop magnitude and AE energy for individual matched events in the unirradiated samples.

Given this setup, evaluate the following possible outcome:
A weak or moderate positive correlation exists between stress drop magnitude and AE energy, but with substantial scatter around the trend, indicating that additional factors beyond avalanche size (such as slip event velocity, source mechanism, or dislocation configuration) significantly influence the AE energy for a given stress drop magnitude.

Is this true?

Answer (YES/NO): NO